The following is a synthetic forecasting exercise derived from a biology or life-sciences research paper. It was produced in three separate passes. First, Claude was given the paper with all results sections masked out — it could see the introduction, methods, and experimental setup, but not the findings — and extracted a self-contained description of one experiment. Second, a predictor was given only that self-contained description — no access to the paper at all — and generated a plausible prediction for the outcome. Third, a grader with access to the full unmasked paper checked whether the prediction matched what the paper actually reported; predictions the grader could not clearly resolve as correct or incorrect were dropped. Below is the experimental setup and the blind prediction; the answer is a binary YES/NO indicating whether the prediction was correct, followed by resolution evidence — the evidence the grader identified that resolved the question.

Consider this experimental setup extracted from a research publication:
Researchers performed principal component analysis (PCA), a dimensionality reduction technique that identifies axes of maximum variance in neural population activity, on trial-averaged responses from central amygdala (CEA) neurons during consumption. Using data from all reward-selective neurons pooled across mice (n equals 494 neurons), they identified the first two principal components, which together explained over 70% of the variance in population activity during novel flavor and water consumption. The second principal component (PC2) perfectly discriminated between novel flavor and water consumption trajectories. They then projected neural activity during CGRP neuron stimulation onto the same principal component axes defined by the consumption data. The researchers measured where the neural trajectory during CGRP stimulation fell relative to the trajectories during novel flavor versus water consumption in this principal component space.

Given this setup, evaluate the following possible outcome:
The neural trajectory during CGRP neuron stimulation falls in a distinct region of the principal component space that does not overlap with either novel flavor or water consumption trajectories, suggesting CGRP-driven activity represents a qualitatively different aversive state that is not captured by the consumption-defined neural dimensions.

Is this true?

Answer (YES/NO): NO